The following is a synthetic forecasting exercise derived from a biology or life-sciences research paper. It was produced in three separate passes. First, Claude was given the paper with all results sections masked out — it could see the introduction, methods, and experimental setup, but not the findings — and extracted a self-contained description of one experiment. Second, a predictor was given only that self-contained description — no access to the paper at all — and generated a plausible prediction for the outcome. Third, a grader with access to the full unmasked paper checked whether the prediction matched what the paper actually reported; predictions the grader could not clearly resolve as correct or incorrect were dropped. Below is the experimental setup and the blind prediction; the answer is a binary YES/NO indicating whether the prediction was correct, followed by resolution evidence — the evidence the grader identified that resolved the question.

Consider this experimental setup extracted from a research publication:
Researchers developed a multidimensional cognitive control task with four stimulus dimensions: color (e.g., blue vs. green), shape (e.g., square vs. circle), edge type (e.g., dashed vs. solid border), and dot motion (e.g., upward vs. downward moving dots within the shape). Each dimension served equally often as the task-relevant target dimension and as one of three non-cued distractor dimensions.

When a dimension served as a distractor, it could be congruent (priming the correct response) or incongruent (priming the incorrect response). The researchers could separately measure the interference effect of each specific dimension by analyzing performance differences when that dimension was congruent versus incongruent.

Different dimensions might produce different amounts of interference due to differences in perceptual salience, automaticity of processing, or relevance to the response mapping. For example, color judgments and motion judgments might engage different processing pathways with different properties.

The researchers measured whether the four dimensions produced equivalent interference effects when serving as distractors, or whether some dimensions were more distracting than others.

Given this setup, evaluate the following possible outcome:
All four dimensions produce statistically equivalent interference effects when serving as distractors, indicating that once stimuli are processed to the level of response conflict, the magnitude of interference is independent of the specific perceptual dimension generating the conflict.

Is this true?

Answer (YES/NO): NO